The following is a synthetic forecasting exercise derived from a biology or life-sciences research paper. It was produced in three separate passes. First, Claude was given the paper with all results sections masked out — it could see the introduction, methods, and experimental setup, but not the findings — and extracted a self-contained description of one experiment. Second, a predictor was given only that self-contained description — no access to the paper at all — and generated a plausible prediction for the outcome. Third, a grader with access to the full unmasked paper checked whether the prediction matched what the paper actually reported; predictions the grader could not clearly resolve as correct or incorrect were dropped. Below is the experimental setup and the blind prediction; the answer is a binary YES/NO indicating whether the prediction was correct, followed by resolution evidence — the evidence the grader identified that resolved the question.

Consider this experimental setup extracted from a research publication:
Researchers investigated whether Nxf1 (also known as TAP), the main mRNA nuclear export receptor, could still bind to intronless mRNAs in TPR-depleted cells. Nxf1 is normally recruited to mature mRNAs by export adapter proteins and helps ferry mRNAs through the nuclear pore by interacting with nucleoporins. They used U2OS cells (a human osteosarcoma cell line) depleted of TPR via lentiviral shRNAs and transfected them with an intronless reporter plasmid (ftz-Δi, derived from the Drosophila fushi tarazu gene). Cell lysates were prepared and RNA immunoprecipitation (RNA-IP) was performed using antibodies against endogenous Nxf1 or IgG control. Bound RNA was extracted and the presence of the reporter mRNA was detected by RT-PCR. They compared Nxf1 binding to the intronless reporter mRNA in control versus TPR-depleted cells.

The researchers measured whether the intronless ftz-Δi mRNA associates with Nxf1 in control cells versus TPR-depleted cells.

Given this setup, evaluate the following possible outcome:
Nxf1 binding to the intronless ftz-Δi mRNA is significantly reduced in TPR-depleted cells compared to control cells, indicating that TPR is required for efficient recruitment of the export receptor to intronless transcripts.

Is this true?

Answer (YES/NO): NO